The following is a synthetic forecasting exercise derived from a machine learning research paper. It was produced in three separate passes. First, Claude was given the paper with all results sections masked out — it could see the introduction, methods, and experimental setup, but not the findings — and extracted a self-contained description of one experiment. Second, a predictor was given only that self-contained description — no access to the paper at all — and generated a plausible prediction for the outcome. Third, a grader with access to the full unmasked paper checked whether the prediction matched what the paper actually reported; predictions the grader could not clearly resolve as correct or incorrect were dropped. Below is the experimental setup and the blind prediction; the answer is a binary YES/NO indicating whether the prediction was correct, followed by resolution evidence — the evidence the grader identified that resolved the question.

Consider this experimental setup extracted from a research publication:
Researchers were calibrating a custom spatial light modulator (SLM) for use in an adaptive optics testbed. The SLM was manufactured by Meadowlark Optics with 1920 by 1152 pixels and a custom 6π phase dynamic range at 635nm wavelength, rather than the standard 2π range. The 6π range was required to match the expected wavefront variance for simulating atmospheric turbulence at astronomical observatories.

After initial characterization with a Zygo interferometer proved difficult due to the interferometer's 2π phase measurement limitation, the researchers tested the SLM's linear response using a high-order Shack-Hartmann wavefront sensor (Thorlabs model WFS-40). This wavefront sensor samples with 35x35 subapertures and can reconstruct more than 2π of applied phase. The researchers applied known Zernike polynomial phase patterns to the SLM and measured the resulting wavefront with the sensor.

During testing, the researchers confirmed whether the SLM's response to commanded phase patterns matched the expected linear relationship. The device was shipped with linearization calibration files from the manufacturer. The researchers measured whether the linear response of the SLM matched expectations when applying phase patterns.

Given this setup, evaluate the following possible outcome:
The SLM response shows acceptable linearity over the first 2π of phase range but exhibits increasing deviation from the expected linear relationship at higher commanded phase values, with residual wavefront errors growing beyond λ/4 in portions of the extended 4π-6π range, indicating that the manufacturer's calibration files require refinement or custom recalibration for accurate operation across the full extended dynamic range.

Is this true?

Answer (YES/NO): NO